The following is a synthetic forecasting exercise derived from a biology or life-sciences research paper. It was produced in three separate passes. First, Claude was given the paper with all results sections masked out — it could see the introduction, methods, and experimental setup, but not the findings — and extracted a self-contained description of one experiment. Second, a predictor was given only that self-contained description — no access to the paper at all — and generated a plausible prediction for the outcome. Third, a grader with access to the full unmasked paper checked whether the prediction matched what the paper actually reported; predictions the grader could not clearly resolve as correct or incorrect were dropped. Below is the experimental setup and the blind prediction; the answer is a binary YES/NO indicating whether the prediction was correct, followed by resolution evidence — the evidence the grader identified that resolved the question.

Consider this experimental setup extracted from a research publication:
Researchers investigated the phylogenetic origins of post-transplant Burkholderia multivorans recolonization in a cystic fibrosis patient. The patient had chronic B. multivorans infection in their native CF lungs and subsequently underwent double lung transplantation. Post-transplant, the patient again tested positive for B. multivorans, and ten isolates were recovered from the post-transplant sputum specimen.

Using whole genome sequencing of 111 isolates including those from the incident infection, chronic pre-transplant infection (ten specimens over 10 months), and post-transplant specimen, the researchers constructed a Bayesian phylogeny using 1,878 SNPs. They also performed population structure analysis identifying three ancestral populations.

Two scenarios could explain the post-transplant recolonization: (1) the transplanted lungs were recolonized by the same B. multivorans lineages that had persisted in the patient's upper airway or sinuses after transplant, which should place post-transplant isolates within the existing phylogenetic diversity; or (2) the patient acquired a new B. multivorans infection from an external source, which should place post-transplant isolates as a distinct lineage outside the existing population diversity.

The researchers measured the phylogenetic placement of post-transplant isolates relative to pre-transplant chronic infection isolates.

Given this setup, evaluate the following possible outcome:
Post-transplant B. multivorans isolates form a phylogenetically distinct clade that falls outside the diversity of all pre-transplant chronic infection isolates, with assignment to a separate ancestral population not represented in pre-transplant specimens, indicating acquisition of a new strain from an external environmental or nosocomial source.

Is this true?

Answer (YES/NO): NO